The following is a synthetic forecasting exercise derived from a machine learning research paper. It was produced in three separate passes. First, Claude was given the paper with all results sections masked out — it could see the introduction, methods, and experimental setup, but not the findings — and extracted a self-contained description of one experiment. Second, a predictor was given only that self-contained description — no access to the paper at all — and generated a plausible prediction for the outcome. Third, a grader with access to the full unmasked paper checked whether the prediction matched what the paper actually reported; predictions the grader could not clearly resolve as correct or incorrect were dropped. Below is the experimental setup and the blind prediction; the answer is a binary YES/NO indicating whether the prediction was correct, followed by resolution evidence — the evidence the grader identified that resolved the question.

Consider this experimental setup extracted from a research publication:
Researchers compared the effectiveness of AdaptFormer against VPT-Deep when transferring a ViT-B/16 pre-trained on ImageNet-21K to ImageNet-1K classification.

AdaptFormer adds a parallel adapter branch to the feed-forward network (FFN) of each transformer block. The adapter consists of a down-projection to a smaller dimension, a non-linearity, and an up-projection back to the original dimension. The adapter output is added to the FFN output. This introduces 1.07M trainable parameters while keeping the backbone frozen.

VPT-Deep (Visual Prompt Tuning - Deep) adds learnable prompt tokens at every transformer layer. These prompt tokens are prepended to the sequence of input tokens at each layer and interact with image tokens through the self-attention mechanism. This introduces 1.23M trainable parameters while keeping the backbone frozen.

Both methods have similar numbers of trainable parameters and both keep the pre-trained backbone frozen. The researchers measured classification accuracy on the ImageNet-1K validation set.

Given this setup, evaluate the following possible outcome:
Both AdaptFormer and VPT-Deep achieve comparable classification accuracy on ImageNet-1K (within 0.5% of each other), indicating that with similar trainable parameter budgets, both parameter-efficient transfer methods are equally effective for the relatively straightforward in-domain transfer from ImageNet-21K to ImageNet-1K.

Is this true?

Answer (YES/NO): NO